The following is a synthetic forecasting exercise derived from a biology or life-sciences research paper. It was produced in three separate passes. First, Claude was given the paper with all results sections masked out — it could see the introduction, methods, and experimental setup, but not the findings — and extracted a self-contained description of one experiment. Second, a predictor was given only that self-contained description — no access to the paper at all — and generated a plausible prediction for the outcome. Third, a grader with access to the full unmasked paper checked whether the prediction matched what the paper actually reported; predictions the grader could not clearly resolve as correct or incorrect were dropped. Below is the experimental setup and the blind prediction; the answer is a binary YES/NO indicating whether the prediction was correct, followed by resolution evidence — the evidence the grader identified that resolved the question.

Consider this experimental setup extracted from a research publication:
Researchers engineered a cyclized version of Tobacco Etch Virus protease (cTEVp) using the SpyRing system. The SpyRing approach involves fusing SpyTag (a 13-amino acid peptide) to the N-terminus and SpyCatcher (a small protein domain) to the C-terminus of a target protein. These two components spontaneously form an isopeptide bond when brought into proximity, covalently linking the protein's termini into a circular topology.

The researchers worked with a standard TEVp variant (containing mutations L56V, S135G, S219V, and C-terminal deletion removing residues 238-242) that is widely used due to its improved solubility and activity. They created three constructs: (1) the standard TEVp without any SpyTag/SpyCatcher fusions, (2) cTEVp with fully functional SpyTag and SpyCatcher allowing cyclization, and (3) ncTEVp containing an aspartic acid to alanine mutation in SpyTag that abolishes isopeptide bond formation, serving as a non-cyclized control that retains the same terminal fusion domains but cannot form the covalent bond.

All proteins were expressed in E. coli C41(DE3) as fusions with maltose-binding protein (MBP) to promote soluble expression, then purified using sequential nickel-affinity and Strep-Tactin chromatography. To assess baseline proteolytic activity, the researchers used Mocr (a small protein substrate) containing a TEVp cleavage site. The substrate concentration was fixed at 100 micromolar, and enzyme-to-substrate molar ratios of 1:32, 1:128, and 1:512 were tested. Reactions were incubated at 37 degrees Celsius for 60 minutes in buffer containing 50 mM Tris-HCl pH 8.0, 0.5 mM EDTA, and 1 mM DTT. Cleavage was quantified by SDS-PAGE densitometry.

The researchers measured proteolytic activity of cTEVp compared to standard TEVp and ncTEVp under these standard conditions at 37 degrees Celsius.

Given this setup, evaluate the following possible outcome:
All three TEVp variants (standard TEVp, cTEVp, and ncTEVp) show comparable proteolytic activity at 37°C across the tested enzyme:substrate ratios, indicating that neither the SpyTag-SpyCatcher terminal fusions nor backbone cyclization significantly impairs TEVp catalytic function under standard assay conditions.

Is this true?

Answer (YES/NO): YES